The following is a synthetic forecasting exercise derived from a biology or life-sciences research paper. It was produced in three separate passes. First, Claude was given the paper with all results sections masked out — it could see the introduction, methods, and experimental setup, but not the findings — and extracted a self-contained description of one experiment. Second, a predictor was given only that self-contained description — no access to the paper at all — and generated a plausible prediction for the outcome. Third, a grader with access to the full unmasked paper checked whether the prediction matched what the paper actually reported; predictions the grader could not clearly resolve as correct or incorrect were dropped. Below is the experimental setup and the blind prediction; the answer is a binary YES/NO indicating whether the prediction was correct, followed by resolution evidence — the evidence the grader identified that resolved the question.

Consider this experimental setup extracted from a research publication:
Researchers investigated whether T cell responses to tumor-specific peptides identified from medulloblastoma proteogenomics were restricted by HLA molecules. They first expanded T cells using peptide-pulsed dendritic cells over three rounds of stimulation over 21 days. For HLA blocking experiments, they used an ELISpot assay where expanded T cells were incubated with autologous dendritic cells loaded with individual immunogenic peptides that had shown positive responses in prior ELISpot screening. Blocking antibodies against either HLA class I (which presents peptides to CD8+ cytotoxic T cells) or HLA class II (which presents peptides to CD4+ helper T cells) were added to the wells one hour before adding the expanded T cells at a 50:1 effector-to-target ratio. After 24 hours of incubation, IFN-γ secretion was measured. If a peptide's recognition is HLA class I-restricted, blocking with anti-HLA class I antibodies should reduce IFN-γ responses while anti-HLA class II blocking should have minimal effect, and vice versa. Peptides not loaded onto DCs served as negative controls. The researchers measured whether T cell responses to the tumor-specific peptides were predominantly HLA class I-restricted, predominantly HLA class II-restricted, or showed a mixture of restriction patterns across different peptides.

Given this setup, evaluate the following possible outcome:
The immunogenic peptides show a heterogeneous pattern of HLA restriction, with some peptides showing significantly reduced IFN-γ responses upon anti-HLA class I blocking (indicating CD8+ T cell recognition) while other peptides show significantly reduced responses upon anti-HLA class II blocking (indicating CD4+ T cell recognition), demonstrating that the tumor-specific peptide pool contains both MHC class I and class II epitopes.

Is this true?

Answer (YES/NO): NO